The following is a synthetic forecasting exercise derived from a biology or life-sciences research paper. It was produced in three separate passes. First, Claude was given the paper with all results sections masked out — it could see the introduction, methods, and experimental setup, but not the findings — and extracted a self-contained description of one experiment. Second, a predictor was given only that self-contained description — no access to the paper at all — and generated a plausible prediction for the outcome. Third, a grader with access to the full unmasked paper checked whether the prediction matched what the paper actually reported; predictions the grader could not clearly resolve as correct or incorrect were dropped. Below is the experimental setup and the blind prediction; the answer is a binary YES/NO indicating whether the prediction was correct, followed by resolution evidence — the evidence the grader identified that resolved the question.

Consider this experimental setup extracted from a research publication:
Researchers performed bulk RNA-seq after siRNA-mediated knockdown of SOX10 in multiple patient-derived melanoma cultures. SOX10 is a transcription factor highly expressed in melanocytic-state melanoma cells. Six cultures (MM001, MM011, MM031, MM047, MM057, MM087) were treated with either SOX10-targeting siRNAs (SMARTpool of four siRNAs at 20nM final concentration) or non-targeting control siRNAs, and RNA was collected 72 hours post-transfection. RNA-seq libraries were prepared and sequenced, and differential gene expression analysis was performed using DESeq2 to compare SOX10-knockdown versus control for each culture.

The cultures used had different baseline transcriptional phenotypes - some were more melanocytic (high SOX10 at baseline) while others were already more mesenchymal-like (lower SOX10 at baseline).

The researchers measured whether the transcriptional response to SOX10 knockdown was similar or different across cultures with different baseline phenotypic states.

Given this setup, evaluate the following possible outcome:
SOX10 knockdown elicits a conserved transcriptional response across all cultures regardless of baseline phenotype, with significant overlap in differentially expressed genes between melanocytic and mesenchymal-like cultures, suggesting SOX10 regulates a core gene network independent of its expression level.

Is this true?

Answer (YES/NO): NO